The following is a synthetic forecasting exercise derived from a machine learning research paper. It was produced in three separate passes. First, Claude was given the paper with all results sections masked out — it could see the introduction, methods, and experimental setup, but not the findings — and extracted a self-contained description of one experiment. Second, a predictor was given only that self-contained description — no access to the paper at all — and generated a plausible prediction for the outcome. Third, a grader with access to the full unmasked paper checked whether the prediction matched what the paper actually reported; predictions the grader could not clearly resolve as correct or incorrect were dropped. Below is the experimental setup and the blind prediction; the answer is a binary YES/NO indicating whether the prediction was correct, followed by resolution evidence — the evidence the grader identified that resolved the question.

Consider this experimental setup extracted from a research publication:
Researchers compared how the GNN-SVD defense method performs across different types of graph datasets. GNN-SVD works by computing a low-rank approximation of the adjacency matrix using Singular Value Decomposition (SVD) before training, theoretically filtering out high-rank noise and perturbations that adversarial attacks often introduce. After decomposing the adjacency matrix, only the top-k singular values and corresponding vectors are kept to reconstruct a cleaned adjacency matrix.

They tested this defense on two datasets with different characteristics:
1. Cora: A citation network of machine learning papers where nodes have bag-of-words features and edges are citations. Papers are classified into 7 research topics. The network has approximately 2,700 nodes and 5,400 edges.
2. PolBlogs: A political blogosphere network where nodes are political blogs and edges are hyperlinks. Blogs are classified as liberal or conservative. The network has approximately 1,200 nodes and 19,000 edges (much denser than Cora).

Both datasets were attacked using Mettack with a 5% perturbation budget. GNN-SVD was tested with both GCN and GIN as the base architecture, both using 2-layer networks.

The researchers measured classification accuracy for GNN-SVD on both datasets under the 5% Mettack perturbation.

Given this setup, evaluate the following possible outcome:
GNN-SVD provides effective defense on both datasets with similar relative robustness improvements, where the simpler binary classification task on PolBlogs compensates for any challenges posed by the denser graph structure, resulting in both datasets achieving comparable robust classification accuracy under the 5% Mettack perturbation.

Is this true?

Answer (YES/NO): NO